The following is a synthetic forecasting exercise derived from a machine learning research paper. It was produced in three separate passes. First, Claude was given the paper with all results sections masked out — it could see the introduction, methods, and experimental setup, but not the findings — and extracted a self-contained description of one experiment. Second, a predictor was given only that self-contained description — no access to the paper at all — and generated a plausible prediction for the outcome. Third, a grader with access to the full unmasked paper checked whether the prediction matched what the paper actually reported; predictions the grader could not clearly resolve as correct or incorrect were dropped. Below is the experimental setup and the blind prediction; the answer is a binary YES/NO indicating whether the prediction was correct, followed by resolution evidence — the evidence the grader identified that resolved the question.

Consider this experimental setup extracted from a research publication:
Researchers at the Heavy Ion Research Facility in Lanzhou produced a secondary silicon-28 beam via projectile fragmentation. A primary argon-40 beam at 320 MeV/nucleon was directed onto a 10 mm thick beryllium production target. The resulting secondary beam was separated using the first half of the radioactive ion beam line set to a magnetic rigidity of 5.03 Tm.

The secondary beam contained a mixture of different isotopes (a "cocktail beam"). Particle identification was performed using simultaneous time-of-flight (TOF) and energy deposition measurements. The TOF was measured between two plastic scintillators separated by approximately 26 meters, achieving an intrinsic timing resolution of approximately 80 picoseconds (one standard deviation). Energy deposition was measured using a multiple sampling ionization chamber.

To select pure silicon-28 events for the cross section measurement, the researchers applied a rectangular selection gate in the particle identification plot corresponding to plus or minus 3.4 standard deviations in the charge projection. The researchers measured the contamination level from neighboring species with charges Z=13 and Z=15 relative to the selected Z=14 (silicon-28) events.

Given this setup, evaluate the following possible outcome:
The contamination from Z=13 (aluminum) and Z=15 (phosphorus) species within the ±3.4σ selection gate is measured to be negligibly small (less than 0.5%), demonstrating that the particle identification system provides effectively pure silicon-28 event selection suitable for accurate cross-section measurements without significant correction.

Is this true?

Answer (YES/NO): YES